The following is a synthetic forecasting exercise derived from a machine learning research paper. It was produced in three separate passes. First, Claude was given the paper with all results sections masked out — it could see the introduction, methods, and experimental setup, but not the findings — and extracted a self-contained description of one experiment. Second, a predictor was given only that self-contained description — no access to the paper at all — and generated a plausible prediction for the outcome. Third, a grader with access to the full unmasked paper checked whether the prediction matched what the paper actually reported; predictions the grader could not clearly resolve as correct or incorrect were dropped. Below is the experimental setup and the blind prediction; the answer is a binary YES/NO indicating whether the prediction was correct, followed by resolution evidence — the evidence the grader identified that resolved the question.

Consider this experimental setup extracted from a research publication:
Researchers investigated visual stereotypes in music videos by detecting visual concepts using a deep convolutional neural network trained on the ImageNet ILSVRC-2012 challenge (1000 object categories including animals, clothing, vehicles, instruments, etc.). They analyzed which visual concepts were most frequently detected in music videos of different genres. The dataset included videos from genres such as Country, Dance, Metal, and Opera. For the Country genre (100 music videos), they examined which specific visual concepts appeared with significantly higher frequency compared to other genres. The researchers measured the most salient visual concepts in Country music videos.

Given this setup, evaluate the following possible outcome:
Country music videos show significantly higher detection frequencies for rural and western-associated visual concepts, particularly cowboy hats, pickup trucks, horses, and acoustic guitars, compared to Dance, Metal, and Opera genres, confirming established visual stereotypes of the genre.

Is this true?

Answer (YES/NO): NO